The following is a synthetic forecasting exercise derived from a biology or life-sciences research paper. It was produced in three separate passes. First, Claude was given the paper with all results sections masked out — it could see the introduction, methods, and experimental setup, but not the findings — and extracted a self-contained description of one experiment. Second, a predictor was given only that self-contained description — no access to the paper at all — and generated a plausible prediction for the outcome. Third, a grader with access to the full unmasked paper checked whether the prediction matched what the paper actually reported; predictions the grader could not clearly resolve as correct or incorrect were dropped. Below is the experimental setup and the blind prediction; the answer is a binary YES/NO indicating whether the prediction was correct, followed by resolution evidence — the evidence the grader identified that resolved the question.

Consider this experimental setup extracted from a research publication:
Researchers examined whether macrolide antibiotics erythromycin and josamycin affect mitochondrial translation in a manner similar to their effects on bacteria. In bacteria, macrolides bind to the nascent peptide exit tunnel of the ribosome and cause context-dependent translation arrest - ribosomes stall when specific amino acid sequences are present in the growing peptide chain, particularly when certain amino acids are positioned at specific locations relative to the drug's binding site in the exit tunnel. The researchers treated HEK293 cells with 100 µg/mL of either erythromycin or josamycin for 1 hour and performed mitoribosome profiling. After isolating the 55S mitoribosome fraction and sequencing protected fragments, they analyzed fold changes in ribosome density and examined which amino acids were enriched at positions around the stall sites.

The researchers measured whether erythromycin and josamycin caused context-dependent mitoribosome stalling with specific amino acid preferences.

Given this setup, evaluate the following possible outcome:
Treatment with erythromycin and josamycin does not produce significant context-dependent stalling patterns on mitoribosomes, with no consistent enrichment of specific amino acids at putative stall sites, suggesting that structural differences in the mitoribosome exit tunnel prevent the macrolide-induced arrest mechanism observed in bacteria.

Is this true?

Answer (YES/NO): NO